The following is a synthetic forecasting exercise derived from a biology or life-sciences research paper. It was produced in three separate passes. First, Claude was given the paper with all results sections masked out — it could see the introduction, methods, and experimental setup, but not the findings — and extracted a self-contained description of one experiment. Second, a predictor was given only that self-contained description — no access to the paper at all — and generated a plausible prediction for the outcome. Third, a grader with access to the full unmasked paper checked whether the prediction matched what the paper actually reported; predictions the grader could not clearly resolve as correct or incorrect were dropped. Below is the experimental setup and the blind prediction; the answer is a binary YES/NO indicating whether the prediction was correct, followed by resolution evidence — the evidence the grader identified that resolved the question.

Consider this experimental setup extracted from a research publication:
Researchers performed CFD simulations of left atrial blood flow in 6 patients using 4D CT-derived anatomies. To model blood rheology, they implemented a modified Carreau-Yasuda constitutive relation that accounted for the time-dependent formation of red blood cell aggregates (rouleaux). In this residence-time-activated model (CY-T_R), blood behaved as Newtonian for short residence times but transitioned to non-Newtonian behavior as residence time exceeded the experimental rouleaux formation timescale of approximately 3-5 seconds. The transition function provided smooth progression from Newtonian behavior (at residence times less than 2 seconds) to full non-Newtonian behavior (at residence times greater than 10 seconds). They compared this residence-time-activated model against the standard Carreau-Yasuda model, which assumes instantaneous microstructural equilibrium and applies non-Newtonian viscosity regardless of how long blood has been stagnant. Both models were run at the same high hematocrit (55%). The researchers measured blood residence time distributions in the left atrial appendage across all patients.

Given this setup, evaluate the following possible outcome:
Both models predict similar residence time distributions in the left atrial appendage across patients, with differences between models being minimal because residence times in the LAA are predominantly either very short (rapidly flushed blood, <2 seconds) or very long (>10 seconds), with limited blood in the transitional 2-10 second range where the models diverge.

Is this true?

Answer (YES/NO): NO